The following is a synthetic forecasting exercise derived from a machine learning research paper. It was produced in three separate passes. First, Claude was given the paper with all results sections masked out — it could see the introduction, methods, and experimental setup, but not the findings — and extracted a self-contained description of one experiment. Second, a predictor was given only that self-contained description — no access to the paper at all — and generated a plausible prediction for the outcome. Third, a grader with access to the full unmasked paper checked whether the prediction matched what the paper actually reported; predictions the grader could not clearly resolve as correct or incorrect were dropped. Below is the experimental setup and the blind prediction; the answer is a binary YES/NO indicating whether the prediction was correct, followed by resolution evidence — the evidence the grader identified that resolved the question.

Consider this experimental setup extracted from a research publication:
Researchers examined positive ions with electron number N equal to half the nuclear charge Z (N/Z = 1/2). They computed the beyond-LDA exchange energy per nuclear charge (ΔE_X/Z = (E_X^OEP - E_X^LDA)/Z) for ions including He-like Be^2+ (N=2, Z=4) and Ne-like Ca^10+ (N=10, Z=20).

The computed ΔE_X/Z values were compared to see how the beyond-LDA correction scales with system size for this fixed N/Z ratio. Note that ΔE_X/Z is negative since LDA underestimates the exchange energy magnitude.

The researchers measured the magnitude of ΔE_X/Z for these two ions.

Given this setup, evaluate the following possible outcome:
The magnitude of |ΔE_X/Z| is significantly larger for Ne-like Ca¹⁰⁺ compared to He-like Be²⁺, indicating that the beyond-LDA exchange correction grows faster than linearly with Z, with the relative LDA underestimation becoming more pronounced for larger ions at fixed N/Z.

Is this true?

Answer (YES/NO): YES